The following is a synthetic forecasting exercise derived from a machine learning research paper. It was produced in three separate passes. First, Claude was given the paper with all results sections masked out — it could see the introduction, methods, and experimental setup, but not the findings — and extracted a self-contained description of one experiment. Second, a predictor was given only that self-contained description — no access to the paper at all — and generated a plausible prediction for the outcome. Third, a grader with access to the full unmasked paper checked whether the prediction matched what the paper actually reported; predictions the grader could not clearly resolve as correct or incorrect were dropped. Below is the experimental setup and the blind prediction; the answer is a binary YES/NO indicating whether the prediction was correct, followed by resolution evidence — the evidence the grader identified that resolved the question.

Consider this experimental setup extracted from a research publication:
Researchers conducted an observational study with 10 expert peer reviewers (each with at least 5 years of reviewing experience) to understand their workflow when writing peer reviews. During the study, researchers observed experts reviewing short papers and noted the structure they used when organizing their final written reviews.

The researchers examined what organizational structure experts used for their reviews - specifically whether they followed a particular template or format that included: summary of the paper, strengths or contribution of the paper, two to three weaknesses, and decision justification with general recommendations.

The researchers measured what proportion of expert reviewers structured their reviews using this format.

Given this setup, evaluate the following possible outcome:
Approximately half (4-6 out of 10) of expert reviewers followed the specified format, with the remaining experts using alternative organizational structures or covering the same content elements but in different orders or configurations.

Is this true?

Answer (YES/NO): NO